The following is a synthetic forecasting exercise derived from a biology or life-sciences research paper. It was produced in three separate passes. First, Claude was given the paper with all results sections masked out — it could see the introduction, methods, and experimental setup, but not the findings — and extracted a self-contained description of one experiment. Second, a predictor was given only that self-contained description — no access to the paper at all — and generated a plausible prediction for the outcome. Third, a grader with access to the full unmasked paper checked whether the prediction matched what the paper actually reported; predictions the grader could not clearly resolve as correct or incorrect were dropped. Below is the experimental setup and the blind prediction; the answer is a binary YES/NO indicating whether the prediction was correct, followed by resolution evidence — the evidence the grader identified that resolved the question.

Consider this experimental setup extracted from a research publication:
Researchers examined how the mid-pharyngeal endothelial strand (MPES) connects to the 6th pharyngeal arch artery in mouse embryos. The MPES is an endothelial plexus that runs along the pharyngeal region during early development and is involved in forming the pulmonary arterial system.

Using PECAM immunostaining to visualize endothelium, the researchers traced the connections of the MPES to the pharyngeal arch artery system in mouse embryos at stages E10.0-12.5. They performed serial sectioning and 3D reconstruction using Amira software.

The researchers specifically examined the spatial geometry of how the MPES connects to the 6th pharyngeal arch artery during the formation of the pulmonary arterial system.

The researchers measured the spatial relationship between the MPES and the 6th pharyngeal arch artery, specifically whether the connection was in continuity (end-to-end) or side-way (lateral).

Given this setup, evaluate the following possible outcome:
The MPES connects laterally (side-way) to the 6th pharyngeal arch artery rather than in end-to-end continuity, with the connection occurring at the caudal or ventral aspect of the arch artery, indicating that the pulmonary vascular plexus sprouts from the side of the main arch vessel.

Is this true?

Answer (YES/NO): YES